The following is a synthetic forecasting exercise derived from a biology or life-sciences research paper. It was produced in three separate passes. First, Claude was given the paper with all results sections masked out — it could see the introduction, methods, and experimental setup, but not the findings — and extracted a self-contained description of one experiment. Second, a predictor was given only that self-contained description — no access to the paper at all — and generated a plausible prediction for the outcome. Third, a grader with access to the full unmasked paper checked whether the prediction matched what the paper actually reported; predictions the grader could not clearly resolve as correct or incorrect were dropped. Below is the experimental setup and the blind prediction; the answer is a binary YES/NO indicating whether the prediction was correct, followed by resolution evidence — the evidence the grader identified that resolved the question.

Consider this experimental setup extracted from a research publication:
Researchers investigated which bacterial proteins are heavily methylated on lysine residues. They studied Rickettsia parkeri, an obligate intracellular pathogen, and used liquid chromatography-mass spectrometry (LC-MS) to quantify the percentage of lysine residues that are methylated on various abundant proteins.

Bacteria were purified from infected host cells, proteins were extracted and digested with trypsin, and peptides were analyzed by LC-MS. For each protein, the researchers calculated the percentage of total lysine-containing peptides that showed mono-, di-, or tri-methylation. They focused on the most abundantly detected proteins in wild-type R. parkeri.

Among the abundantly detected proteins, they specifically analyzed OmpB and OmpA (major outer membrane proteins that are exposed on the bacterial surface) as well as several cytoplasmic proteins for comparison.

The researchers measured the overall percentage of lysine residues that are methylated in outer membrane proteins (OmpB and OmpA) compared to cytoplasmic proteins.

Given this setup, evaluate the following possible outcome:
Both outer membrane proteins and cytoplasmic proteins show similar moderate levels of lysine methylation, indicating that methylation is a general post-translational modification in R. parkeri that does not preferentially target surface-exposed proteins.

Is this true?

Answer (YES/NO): NO